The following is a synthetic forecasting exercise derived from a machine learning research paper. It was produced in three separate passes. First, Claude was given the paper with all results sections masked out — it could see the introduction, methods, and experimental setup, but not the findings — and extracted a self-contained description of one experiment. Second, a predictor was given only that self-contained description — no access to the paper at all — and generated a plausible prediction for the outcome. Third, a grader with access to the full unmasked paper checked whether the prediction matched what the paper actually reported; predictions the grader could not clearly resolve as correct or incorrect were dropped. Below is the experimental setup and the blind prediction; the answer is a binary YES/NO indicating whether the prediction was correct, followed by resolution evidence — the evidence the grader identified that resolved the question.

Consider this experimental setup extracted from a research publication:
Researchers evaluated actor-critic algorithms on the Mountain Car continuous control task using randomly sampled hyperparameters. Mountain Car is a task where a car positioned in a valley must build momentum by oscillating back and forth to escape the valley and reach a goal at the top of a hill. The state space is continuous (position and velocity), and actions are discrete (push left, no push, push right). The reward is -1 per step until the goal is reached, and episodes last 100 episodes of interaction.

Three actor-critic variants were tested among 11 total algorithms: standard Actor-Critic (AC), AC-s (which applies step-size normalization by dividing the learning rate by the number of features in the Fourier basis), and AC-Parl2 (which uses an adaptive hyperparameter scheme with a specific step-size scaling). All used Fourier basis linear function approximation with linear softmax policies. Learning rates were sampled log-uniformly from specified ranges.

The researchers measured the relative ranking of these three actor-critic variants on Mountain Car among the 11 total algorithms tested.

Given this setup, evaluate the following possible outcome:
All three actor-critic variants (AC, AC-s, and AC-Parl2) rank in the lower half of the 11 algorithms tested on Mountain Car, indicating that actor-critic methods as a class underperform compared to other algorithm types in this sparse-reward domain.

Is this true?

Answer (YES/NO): NO